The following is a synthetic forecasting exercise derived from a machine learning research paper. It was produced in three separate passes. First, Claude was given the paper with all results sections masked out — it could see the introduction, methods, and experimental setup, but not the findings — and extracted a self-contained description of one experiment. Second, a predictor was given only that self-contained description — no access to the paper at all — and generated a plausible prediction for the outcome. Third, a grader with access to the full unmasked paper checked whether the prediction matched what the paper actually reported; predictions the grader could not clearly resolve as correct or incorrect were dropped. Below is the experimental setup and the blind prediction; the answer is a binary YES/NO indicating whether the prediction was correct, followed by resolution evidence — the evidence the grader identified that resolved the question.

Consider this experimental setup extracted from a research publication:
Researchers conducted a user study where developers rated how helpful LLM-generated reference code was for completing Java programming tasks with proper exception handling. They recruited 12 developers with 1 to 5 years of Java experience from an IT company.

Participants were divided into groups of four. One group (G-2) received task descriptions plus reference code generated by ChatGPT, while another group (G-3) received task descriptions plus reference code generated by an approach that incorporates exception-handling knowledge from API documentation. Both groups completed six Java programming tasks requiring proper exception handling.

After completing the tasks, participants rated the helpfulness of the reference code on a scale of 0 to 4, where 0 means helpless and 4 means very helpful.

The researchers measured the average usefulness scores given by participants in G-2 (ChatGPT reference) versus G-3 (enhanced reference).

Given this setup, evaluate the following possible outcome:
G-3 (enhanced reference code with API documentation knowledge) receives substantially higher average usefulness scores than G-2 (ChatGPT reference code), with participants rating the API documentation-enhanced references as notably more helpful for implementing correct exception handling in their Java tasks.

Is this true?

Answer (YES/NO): NO